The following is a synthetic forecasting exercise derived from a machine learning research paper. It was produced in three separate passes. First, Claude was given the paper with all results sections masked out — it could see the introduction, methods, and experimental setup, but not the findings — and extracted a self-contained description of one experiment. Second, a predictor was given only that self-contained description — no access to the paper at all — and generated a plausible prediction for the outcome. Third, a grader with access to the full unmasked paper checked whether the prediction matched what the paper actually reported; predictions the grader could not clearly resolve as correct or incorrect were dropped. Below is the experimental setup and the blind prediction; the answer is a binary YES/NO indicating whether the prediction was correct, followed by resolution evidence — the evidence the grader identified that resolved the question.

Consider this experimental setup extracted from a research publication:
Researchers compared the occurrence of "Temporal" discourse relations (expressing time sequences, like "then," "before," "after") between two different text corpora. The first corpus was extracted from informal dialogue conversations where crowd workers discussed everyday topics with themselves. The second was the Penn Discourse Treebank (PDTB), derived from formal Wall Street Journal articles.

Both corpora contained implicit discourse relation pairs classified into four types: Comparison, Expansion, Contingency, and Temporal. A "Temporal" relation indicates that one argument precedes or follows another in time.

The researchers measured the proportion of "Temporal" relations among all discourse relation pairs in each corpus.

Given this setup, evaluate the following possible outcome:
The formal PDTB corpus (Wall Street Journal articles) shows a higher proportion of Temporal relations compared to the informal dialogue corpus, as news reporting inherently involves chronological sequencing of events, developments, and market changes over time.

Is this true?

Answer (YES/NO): YES